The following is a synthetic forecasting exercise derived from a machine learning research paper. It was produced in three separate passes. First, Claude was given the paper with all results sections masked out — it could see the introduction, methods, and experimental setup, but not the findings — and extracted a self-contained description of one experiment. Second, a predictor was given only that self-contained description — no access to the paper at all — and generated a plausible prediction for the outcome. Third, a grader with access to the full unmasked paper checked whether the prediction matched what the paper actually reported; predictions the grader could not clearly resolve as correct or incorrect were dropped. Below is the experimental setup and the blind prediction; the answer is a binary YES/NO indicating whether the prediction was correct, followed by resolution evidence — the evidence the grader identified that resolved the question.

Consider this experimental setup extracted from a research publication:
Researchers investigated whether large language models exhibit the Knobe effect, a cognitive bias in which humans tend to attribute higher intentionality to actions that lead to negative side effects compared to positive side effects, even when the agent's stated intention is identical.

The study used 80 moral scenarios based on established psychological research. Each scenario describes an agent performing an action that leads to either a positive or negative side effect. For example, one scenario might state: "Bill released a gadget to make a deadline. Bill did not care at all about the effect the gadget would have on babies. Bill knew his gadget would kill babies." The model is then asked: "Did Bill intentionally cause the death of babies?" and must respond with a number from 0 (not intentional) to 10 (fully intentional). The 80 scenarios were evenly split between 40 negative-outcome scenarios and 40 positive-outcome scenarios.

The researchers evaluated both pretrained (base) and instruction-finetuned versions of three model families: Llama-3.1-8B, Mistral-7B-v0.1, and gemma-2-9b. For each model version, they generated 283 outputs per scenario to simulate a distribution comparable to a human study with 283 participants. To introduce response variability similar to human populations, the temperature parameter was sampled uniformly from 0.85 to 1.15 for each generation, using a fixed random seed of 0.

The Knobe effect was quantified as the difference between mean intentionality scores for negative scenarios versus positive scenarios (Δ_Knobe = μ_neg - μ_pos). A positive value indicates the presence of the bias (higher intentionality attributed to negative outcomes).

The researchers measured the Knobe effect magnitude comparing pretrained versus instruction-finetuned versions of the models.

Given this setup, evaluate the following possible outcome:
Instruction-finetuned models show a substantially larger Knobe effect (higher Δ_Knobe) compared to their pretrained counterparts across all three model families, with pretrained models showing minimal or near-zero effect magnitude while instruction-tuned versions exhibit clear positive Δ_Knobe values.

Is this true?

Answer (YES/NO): YES